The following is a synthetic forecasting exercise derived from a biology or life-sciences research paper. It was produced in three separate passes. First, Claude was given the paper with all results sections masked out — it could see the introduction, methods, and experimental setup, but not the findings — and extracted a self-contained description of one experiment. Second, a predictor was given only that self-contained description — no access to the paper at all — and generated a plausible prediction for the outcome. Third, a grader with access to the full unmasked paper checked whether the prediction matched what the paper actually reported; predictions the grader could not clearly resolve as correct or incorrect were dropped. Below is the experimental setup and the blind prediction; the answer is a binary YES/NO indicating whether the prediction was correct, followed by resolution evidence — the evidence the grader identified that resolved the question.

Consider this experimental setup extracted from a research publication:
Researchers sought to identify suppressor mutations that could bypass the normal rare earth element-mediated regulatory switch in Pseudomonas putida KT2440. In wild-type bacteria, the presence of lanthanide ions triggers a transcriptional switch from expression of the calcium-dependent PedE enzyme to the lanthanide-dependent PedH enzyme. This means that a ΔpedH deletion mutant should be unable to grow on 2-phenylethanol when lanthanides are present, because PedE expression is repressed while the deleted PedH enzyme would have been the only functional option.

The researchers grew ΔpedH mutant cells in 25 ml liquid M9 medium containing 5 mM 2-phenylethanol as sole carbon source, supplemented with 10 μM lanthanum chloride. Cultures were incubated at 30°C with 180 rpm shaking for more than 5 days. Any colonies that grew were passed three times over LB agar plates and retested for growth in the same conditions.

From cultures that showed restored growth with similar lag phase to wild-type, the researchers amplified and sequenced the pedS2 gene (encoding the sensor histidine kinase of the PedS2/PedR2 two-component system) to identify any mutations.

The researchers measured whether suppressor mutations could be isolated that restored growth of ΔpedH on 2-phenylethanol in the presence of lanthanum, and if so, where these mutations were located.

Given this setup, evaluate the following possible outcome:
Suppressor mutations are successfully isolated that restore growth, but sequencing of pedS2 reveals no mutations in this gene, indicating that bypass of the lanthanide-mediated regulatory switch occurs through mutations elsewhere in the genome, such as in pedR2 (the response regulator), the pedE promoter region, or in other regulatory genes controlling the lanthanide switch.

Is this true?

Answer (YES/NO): NO